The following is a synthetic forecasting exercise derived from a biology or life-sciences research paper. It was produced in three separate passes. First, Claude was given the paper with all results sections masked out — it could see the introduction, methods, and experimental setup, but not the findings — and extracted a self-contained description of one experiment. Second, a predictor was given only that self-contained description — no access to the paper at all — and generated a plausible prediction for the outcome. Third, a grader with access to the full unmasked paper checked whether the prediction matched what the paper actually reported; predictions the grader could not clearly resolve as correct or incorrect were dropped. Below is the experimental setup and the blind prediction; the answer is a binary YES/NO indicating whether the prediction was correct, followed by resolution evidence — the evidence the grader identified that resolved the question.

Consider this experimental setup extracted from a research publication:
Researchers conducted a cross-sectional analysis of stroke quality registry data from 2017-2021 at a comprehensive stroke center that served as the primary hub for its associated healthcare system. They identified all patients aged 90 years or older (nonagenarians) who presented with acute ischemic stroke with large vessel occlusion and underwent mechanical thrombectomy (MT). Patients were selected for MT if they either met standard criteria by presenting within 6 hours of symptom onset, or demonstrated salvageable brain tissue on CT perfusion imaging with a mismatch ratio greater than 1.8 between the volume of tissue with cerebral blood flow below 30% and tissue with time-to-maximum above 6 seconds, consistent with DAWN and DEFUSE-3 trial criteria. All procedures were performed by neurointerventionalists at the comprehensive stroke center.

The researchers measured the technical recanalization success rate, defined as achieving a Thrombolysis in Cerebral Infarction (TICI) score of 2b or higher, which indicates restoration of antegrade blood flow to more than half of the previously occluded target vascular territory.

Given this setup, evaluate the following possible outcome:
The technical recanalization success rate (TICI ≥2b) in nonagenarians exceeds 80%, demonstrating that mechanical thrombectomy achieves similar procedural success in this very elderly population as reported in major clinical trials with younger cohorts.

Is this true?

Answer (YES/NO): YES